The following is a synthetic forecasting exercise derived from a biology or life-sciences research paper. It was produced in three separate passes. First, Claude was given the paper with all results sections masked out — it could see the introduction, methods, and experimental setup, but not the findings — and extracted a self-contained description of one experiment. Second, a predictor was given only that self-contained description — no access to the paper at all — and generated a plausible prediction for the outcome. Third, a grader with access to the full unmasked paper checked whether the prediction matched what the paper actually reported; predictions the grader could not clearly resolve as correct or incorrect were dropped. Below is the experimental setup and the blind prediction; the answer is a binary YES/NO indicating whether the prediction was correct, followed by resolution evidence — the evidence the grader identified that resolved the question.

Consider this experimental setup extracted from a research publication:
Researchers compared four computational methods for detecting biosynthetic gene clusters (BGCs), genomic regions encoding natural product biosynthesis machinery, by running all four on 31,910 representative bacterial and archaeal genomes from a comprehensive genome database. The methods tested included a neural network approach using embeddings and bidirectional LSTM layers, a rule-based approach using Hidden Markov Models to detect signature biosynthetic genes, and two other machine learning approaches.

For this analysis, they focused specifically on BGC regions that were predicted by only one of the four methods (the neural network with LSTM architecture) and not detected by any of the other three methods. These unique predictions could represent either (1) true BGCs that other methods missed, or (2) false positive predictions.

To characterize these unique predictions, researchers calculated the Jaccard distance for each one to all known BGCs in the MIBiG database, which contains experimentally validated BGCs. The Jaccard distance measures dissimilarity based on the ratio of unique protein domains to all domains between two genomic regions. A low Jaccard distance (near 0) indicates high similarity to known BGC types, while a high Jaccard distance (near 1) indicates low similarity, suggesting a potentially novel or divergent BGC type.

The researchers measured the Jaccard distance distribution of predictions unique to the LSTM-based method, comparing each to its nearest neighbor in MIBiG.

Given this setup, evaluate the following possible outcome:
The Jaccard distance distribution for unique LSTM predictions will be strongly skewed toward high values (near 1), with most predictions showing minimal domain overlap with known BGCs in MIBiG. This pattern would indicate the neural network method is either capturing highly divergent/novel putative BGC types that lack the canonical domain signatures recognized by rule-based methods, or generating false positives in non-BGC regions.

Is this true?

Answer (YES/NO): NO